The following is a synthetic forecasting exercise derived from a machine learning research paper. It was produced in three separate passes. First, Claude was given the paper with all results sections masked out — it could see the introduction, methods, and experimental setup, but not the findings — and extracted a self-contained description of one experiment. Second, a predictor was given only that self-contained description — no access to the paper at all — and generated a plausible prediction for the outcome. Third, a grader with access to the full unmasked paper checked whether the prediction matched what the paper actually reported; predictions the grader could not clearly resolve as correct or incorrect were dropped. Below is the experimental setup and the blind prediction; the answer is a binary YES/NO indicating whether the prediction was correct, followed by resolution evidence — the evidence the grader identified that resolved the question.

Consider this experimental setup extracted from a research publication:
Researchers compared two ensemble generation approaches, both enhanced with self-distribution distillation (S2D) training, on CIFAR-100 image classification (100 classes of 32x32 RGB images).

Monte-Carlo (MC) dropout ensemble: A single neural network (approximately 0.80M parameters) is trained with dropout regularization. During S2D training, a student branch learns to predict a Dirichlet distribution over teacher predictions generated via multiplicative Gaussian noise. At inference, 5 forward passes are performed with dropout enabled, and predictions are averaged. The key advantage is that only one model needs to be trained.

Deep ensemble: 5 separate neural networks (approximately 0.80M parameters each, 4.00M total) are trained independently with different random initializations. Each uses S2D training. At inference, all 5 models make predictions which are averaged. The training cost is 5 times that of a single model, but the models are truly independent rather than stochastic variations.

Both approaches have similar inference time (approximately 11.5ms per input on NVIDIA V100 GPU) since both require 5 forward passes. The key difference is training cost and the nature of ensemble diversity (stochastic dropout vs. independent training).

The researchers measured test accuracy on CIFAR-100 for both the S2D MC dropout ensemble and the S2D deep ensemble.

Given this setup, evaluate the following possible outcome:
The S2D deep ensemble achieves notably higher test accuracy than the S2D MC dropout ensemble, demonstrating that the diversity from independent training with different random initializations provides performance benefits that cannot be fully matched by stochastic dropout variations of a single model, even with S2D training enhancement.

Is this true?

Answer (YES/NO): YES